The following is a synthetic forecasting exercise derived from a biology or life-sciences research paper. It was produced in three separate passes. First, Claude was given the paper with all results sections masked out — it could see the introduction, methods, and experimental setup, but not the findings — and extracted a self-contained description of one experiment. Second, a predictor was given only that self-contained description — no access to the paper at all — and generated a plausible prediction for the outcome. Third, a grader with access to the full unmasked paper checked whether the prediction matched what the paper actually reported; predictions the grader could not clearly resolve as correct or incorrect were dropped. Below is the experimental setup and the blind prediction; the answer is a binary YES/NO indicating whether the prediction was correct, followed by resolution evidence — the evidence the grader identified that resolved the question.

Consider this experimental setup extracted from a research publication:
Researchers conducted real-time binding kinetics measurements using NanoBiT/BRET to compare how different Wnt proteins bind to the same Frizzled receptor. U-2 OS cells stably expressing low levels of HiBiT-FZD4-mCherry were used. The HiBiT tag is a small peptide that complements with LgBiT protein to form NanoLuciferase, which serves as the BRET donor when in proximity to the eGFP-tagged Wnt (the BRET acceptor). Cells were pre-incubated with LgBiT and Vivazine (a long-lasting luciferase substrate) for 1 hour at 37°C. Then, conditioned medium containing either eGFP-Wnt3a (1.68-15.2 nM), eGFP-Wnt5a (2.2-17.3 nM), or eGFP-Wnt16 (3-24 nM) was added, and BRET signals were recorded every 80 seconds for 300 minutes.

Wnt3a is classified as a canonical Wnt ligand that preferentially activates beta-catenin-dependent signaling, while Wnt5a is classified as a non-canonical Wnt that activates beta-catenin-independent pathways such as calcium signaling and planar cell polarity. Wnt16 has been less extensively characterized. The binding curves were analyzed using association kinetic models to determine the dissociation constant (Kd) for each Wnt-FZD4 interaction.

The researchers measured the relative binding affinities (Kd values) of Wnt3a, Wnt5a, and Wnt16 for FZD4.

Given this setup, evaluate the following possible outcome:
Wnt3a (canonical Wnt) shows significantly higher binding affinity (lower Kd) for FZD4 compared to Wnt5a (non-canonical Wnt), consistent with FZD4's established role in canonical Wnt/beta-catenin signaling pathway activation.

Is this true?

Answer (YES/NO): YES